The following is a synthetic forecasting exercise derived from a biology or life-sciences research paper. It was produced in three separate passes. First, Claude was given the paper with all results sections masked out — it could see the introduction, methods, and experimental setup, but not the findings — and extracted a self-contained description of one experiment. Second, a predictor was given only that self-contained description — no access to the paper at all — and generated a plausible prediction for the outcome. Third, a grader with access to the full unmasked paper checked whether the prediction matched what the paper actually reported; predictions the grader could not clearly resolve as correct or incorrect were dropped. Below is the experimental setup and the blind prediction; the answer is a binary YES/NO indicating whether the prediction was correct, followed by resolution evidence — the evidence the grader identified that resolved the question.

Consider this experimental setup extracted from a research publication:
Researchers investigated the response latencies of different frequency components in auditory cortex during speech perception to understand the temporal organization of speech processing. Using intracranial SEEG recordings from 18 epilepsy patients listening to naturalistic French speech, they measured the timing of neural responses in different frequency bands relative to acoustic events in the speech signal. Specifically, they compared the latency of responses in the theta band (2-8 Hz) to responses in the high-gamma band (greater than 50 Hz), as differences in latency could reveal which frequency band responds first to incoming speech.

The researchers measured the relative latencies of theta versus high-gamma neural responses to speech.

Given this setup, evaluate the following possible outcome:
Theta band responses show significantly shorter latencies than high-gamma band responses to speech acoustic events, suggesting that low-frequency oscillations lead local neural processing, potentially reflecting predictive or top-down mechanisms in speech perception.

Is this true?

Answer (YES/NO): NO